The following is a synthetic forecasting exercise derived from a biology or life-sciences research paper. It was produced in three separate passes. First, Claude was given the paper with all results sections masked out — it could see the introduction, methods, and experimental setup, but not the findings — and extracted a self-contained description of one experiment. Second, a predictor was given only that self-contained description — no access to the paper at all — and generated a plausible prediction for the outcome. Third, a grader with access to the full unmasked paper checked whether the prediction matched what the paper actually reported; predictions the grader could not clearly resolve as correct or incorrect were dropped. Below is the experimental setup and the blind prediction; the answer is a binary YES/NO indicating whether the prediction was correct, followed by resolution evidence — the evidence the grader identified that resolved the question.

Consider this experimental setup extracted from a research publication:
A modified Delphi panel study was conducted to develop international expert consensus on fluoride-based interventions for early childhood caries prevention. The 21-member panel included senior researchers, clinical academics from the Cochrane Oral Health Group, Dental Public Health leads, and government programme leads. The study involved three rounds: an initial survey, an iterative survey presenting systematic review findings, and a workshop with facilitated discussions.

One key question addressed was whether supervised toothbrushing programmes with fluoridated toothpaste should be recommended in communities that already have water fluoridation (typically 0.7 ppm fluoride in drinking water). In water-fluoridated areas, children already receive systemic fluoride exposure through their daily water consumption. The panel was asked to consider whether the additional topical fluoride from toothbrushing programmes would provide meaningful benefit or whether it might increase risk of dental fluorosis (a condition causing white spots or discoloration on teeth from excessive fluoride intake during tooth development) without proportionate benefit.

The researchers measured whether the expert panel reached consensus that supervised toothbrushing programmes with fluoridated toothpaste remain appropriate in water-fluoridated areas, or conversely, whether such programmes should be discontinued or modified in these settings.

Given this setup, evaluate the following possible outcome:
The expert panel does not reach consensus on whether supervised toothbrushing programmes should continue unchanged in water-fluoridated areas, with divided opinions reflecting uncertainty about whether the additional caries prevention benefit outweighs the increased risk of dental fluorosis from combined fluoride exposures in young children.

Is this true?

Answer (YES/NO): NO